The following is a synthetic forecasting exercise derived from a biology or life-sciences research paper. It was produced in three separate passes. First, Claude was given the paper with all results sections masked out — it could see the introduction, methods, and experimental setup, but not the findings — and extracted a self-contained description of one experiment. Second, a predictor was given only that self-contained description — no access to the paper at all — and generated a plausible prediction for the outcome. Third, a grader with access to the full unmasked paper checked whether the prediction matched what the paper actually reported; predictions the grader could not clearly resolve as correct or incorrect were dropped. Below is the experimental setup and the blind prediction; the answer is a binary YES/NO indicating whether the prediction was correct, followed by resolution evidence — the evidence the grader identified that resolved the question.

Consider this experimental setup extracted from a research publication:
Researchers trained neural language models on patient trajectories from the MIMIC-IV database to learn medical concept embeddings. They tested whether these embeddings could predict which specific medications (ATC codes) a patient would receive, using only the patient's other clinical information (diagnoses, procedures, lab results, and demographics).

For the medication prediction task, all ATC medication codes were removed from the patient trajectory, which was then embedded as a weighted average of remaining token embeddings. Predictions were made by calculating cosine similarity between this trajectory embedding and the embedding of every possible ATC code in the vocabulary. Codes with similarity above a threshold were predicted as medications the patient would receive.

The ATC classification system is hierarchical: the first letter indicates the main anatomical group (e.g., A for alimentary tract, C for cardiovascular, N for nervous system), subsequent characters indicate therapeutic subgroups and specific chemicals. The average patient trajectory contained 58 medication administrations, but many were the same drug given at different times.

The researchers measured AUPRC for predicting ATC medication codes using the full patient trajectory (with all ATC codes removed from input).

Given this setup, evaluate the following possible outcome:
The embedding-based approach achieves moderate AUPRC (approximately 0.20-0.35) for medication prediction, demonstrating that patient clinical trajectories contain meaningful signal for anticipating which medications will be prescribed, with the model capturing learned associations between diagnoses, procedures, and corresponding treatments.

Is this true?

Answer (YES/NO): NO